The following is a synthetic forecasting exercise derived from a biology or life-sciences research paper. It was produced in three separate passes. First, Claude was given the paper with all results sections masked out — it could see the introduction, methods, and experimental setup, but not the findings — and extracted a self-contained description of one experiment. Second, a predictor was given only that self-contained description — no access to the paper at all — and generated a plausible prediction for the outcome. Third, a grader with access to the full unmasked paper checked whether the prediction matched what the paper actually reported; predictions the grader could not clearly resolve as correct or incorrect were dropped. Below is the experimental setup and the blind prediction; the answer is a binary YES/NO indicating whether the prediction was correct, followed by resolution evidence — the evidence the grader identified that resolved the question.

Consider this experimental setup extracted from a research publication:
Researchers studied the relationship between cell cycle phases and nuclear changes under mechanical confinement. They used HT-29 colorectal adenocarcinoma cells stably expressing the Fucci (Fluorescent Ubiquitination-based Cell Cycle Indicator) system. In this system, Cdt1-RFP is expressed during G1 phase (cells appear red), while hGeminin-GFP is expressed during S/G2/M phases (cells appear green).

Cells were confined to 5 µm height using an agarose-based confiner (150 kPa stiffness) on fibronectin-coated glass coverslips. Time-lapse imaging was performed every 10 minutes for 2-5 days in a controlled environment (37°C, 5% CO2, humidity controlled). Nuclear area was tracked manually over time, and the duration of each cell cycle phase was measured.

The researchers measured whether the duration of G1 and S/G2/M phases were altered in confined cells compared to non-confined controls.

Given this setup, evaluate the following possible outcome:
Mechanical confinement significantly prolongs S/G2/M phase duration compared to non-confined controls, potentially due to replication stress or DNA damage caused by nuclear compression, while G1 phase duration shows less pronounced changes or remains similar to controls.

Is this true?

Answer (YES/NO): NO